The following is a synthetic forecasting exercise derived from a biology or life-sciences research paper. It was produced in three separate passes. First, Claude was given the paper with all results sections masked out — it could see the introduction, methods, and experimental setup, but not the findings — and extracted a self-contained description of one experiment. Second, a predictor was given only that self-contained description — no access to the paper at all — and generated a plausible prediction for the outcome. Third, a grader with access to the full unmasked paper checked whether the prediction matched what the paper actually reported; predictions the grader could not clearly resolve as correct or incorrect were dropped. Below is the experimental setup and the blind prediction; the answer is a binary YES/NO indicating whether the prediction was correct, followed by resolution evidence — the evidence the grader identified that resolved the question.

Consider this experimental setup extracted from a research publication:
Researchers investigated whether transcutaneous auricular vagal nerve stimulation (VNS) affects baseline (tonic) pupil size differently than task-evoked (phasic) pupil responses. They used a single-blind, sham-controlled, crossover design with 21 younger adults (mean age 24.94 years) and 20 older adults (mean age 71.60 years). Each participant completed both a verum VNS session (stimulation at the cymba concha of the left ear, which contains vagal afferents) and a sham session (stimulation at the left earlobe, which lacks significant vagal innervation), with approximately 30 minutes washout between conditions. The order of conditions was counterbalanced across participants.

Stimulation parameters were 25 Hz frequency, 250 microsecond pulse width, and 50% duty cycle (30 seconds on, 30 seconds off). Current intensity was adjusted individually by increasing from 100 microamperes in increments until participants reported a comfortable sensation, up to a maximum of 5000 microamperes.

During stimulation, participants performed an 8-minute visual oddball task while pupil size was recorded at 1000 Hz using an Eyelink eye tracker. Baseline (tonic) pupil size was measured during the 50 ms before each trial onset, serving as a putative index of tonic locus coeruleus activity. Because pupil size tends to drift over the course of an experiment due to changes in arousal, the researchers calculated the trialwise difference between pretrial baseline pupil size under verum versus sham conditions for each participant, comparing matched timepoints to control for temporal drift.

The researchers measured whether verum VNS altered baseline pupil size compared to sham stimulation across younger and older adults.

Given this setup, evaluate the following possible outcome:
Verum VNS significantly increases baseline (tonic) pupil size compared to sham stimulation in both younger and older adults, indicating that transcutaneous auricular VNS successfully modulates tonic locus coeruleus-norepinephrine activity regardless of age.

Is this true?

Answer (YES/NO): NO